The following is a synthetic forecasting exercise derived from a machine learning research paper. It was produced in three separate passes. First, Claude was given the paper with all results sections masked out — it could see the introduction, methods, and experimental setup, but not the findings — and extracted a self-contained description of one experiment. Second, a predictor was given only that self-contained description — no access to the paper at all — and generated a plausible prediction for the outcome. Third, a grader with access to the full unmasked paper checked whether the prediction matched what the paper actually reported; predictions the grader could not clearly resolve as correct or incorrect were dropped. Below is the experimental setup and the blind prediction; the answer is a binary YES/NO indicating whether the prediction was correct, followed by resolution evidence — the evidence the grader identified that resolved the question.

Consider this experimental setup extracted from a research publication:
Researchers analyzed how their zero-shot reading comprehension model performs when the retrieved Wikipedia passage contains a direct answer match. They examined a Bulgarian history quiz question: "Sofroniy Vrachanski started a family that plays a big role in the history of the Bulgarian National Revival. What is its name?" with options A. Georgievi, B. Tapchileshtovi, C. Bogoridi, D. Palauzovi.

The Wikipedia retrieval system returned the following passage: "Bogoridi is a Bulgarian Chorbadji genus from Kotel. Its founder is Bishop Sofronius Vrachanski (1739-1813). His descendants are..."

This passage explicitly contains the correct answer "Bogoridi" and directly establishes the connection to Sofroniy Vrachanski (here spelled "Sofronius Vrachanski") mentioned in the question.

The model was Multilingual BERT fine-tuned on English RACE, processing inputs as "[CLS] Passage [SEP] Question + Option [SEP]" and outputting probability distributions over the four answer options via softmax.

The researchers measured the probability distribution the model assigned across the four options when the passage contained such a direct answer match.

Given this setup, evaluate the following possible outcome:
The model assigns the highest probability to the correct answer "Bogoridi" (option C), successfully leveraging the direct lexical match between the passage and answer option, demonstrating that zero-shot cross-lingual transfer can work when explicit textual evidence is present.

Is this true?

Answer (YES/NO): YES